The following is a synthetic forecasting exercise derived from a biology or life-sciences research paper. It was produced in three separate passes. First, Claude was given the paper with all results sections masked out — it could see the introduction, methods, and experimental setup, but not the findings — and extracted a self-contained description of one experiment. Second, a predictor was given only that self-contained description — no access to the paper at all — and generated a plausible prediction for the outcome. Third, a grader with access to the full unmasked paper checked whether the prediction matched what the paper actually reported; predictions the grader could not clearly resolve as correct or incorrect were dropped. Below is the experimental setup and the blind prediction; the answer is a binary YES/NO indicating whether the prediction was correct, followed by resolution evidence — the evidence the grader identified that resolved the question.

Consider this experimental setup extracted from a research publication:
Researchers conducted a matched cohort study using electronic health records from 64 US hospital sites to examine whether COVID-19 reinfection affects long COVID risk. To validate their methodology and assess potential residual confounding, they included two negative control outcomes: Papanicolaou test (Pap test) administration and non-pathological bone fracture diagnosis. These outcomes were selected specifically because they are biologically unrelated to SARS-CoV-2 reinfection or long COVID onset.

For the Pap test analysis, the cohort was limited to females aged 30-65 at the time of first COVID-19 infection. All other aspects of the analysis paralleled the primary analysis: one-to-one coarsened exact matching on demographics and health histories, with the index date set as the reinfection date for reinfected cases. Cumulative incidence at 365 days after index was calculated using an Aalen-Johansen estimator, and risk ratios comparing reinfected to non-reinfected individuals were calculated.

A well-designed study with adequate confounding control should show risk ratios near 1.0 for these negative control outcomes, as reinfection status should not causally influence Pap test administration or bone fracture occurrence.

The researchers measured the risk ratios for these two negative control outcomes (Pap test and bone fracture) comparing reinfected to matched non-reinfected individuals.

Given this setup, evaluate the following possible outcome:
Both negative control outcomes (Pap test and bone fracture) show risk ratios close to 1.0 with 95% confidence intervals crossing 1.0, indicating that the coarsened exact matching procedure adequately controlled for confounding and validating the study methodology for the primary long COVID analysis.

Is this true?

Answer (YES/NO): NO